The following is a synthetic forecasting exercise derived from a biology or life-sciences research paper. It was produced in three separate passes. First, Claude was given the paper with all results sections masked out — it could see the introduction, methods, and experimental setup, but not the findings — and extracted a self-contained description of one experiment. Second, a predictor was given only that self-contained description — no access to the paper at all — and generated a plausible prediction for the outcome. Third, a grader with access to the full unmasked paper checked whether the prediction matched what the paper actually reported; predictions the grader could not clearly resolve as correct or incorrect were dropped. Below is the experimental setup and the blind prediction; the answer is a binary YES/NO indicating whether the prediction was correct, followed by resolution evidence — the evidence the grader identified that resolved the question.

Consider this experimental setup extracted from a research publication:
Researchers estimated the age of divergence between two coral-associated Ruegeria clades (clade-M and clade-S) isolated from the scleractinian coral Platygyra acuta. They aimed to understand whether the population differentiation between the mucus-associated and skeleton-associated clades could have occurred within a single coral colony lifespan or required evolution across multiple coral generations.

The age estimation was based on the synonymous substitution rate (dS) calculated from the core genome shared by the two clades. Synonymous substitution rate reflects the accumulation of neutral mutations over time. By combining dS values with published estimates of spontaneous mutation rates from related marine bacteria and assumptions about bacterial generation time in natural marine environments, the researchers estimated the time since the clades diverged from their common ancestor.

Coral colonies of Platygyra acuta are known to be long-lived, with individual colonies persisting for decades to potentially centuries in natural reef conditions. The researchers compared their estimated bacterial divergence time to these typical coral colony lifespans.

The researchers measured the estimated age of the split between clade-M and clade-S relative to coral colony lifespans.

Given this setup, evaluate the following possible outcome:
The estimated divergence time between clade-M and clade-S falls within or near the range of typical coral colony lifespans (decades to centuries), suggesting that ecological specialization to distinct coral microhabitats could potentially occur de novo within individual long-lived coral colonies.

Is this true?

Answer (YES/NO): NO